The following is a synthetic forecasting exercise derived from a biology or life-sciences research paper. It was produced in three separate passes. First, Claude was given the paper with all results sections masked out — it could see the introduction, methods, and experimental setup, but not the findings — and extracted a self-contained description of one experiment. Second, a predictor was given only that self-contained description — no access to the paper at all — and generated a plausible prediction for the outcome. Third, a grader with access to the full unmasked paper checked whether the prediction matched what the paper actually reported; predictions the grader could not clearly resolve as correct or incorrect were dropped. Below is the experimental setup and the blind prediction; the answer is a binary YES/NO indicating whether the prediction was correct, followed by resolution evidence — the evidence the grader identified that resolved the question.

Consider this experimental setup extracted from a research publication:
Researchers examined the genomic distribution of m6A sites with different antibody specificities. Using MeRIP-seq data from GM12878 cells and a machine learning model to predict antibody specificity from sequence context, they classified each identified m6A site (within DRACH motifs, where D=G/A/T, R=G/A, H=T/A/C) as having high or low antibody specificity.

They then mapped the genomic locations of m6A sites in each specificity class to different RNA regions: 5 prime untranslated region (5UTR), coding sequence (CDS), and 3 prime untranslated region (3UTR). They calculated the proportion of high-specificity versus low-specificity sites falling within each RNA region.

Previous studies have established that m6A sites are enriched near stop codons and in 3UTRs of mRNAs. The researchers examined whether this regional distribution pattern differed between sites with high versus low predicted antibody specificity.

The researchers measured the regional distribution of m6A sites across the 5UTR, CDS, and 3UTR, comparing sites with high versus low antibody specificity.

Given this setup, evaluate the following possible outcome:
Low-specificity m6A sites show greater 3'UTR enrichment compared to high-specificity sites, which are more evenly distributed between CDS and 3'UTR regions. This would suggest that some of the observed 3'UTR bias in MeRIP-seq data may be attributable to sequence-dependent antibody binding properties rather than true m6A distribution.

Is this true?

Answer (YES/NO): NO